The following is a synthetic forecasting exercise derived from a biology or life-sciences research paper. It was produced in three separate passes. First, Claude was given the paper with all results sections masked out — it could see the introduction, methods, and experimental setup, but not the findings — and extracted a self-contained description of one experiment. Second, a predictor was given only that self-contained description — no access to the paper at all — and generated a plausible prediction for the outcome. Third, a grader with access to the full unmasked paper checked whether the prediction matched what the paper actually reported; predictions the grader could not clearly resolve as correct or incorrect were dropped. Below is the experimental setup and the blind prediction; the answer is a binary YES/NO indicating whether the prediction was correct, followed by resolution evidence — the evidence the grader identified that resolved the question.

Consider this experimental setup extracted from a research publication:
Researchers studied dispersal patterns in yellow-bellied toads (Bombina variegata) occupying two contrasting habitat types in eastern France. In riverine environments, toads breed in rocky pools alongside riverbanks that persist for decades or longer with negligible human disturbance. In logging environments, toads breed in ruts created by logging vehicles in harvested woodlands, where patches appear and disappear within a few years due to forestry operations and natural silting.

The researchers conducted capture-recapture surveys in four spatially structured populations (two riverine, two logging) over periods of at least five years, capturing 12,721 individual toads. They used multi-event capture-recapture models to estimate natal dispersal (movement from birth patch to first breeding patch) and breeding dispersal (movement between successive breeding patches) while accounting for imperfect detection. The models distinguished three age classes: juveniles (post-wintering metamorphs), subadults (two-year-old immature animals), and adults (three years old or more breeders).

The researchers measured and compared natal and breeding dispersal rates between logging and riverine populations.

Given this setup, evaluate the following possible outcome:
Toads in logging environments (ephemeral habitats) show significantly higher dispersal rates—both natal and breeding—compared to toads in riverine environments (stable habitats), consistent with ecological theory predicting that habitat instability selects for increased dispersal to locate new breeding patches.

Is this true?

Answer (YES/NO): YES